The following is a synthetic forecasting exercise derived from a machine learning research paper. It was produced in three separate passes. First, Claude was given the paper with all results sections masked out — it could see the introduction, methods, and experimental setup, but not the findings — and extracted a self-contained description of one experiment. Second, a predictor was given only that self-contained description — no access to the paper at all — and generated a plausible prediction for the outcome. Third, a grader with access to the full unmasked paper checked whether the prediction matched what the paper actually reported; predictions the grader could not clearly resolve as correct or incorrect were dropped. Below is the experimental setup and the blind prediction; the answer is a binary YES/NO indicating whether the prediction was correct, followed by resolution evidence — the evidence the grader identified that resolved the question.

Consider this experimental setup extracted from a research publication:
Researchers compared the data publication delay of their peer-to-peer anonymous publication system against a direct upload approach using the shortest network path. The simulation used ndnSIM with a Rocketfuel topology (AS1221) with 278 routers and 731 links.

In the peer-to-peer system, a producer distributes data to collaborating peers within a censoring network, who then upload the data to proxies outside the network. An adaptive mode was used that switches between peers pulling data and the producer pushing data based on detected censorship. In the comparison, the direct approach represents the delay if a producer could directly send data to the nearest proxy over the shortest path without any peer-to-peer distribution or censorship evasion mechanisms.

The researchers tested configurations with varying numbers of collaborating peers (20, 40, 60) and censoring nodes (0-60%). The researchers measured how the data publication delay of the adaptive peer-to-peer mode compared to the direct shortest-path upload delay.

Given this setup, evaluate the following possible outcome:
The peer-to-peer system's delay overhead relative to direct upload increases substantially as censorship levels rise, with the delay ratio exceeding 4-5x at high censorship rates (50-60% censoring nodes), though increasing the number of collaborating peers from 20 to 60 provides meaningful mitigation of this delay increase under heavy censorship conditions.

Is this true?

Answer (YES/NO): NO